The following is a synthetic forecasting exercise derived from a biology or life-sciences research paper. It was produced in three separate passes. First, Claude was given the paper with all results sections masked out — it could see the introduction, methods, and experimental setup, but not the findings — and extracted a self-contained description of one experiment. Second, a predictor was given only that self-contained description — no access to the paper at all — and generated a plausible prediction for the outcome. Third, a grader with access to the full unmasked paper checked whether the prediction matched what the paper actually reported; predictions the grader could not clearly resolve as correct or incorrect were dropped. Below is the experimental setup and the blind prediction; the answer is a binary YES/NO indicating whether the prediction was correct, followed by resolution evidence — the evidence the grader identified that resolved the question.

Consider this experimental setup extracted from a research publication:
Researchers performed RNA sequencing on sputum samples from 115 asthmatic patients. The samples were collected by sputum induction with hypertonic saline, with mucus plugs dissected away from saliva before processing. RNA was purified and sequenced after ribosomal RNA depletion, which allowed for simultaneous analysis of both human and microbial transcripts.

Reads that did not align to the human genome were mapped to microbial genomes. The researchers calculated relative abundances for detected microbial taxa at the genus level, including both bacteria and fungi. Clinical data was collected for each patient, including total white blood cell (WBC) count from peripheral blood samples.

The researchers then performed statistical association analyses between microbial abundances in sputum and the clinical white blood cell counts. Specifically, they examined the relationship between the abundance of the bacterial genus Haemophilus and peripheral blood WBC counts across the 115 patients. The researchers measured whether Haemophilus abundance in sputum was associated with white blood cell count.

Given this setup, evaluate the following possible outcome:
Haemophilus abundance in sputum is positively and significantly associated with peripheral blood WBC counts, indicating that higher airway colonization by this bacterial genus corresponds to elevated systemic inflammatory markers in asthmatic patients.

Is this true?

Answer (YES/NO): YES